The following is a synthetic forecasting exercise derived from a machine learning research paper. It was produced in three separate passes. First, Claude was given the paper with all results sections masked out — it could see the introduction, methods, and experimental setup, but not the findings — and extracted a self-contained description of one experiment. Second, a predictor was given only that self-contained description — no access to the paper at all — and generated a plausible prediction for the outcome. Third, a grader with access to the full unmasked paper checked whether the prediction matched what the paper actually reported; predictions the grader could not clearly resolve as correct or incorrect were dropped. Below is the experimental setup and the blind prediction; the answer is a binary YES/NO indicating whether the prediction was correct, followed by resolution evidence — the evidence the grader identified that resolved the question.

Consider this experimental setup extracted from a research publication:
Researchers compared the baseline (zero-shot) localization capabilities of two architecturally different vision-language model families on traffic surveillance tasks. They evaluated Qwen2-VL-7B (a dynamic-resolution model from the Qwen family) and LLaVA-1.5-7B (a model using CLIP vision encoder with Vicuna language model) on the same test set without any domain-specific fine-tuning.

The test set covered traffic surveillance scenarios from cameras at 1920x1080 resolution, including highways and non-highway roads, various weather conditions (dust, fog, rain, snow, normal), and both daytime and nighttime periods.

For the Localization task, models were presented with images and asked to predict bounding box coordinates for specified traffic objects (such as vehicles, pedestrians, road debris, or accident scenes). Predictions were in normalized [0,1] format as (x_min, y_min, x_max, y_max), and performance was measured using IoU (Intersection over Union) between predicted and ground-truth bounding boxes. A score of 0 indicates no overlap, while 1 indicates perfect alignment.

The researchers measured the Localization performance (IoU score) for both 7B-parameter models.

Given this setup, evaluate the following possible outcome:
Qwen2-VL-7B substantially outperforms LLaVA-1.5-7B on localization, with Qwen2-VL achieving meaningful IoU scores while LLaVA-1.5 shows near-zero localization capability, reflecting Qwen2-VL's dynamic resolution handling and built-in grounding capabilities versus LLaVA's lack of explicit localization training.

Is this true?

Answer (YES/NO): NO